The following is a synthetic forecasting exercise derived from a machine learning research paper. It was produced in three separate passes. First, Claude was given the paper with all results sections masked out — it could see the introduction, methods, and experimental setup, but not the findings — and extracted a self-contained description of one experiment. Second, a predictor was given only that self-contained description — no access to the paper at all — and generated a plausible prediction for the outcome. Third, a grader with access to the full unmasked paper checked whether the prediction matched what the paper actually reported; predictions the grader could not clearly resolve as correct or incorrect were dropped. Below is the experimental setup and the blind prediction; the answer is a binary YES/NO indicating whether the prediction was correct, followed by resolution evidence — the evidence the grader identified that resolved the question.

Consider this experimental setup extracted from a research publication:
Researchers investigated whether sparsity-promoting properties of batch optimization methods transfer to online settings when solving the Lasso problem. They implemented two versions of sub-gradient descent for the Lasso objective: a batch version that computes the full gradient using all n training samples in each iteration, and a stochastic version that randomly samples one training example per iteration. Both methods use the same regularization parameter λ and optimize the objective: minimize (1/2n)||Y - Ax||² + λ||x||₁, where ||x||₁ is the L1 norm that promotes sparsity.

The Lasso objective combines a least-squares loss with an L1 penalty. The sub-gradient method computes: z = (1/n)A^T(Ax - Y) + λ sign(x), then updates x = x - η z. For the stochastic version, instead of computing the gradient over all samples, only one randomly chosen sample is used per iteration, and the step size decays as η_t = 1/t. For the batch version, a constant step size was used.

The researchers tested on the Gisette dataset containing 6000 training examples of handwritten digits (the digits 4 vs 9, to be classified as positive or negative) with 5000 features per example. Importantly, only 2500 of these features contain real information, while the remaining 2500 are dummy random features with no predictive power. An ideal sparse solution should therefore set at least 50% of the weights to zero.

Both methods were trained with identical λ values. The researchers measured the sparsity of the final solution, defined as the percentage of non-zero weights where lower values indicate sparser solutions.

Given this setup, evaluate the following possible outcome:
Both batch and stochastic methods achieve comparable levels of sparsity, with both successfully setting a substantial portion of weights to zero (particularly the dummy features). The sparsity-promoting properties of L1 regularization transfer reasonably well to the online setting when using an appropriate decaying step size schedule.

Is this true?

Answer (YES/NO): NO